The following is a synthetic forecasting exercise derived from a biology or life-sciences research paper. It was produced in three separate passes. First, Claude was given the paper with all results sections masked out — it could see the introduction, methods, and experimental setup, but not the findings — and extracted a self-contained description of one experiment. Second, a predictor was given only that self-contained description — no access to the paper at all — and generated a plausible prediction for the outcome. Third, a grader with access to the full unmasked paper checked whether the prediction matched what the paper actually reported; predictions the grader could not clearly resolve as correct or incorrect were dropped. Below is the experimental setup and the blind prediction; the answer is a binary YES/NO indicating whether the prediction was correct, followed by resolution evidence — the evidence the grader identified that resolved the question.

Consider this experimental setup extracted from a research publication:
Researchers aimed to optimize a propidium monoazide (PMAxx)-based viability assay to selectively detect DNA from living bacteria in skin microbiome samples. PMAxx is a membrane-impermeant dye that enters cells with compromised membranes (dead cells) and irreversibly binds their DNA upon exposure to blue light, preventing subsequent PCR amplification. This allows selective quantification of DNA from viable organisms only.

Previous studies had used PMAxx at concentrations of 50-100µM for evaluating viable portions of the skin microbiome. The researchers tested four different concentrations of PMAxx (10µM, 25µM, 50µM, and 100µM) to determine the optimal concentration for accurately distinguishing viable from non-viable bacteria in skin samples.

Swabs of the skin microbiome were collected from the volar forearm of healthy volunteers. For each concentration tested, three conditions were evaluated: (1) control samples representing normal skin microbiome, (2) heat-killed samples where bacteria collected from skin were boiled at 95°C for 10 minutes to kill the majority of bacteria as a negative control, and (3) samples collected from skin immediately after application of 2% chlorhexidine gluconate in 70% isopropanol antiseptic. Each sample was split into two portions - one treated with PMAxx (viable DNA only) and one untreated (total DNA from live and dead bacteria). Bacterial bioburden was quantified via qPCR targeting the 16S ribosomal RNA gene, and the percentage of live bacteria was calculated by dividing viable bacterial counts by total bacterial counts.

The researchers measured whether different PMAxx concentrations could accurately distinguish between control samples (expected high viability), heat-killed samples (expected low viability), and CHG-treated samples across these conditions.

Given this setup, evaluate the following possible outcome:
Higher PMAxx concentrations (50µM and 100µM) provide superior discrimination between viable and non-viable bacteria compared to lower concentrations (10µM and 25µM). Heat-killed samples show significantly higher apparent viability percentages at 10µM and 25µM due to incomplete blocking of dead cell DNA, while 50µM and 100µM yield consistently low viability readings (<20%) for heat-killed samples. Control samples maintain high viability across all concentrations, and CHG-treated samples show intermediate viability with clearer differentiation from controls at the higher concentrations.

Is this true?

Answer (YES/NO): NO